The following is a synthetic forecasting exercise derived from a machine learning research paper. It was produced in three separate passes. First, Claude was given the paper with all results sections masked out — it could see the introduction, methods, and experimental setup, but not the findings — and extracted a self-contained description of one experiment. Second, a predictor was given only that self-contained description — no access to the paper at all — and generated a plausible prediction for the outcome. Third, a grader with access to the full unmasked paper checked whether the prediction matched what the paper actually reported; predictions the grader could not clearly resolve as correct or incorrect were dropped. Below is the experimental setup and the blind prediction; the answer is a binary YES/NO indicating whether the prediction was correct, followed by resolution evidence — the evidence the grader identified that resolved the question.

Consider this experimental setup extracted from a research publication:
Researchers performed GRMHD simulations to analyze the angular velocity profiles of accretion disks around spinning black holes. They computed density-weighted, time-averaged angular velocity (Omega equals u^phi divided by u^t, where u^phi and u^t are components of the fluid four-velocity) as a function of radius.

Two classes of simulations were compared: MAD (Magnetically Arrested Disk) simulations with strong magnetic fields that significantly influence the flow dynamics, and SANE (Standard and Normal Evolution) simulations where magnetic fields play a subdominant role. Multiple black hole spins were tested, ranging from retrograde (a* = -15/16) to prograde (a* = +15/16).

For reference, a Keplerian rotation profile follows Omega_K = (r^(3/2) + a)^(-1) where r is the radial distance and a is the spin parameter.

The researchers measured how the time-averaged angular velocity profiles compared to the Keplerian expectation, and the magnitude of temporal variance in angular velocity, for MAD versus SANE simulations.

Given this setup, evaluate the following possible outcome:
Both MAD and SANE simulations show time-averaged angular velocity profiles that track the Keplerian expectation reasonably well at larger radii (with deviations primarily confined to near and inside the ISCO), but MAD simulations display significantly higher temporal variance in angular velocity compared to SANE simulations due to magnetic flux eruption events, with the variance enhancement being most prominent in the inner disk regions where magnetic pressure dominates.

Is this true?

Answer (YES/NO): NO